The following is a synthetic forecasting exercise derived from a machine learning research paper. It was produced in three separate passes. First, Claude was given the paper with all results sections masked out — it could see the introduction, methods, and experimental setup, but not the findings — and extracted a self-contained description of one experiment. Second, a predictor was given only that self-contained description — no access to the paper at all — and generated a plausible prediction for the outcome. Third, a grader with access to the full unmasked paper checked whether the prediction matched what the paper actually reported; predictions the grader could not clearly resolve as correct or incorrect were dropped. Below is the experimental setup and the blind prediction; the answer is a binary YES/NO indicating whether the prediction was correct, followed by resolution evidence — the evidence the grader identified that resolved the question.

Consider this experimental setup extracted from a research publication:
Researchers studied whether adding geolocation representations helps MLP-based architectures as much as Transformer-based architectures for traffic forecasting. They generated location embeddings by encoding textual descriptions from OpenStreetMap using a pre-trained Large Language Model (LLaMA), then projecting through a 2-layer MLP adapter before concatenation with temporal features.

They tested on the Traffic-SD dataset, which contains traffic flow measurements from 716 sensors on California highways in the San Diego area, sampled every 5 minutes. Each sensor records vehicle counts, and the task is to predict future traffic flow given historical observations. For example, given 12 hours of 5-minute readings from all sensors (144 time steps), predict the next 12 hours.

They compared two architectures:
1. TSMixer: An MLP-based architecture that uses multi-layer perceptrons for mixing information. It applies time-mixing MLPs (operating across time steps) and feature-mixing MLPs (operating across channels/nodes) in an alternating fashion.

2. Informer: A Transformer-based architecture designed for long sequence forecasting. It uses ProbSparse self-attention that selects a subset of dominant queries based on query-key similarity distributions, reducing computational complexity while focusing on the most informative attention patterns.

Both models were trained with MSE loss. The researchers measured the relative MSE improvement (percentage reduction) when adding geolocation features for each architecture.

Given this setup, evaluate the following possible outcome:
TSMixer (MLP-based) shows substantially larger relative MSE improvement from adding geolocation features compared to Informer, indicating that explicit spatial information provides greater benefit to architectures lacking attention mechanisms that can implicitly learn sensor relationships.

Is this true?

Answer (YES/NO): NO